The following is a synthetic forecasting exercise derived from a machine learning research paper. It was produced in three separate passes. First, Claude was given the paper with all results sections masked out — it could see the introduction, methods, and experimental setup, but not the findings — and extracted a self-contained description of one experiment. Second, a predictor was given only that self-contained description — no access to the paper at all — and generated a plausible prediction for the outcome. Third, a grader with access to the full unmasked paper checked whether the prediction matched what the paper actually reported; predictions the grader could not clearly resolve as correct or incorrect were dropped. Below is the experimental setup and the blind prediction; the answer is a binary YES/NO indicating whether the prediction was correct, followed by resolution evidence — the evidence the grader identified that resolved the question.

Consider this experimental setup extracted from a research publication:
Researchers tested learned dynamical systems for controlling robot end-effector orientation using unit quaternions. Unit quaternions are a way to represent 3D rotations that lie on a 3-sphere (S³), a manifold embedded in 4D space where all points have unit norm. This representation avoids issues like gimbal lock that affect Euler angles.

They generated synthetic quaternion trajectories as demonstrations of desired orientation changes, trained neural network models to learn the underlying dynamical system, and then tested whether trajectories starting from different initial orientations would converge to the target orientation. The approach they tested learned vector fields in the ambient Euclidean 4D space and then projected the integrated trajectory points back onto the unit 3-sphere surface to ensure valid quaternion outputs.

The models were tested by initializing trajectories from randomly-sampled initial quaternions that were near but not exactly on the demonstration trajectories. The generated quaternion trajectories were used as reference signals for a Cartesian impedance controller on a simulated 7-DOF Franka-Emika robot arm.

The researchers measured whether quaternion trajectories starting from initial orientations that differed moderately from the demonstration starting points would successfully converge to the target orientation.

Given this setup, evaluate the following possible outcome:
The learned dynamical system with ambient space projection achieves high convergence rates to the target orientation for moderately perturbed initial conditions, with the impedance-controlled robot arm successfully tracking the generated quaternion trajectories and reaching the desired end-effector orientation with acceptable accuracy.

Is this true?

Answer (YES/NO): NO